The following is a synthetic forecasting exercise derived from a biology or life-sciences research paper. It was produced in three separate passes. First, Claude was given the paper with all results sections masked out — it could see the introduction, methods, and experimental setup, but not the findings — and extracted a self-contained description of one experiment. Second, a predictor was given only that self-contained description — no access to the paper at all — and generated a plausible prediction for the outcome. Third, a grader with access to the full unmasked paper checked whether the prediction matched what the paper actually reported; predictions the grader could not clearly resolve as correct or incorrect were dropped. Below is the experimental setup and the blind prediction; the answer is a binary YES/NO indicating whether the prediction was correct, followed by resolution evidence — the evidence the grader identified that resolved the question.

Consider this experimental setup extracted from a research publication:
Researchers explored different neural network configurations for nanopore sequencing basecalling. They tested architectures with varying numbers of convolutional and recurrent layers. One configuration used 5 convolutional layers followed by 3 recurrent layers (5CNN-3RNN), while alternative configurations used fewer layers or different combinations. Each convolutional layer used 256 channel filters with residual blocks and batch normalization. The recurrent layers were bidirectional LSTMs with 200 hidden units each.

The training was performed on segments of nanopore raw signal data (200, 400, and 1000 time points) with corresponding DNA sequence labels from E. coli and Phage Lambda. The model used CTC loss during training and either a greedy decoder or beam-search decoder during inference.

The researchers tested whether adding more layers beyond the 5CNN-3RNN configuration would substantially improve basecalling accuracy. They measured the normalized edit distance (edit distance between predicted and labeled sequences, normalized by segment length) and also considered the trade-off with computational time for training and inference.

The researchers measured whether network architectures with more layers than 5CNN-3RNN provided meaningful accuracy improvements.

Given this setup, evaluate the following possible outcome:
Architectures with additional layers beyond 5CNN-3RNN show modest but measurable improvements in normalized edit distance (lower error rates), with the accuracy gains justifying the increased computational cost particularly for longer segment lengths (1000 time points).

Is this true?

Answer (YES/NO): NO